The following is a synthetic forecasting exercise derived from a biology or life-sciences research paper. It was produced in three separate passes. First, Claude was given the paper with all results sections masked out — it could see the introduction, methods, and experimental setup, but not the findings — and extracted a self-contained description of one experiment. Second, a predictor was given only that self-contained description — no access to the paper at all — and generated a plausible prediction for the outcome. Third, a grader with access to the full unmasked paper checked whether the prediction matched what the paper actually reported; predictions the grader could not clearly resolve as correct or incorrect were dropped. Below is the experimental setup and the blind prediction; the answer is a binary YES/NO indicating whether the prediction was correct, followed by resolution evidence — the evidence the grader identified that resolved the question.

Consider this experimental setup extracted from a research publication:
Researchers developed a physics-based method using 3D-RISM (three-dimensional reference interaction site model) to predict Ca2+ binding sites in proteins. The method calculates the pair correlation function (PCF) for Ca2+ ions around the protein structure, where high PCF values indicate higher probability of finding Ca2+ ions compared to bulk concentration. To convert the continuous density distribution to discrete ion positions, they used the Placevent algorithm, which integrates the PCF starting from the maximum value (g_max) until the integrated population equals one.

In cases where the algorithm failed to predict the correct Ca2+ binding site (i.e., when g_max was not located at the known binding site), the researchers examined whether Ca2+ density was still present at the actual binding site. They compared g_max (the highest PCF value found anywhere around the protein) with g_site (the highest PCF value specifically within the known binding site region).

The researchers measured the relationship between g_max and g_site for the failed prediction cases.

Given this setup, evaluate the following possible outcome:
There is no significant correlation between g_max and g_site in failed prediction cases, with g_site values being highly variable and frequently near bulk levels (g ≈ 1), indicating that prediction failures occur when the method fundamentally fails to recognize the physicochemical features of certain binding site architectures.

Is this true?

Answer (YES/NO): NO